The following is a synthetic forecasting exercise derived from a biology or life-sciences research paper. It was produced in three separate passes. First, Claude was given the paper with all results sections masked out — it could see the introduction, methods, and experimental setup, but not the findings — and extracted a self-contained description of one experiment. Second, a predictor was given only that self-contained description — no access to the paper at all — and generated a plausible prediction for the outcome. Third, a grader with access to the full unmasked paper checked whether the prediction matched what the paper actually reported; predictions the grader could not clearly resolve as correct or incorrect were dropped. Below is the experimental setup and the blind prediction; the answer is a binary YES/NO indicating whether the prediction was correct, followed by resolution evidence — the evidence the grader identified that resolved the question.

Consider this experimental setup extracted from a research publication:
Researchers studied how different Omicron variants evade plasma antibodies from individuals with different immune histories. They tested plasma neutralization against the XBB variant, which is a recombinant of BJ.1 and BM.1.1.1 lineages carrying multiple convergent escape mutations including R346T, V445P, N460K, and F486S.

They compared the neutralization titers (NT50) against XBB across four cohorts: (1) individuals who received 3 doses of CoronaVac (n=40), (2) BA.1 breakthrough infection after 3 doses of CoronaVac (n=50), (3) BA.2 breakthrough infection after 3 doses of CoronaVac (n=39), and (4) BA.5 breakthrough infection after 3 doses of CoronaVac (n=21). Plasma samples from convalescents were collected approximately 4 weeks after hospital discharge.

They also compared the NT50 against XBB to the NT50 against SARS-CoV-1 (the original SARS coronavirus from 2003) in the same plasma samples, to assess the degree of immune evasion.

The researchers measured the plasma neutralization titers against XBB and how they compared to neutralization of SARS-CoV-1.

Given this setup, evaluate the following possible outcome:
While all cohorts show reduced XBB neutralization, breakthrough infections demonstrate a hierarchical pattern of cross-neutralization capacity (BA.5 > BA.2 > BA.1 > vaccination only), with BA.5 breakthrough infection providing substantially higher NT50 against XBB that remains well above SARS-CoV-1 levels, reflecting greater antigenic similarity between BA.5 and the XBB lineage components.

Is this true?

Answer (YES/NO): NO